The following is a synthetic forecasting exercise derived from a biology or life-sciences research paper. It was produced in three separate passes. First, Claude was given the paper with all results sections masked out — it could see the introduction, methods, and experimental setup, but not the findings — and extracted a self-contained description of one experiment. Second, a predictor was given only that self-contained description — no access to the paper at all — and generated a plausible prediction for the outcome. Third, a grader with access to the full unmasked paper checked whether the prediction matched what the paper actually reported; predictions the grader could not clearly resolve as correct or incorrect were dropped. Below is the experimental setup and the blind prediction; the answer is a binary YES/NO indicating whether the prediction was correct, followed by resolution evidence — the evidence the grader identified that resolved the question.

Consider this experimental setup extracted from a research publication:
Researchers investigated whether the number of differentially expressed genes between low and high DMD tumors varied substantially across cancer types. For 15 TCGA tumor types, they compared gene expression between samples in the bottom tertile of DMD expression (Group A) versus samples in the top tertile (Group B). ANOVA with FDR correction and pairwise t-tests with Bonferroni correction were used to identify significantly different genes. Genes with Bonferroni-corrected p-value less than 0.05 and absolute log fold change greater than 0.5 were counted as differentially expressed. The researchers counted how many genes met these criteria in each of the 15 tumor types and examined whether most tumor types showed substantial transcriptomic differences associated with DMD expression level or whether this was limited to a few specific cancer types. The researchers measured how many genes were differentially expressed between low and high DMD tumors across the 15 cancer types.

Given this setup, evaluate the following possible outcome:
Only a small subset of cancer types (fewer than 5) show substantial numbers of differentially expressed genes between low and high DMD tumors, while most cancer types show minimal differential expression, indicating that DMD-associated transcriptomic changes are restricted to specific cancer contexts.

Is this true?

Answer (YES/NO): NO